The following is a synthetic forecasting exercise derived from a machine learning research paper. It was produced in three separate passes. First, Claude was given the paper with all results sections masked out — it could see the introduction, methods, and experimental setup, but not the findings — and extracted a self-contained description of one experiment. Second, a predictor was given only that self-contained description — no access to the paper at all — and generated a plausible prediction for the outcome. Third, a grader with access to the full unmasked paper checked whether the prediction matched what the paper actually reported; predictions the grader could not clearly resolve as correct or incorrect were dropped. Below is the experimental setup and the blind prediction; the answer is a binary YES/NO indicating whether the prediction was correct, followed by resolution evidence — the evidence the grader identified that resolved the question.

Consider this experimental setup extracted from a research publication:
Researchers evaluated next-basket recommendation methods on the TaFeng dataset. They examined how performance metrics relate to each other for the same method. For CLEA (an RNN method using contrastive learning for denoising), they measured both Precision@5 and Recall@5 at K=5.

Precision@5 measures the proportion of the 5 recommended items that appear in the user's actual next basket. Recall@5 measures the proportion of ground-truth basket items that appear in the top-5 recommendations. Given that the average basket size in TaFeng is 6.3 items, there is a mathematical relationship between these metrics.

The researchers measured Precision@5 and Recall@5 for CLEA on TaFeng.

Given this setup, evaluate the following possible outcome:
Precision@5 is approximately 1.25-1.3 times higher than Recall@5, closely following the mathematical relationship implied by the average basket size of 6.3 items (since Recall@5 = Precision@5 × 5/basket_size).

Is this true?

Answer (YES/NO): NO